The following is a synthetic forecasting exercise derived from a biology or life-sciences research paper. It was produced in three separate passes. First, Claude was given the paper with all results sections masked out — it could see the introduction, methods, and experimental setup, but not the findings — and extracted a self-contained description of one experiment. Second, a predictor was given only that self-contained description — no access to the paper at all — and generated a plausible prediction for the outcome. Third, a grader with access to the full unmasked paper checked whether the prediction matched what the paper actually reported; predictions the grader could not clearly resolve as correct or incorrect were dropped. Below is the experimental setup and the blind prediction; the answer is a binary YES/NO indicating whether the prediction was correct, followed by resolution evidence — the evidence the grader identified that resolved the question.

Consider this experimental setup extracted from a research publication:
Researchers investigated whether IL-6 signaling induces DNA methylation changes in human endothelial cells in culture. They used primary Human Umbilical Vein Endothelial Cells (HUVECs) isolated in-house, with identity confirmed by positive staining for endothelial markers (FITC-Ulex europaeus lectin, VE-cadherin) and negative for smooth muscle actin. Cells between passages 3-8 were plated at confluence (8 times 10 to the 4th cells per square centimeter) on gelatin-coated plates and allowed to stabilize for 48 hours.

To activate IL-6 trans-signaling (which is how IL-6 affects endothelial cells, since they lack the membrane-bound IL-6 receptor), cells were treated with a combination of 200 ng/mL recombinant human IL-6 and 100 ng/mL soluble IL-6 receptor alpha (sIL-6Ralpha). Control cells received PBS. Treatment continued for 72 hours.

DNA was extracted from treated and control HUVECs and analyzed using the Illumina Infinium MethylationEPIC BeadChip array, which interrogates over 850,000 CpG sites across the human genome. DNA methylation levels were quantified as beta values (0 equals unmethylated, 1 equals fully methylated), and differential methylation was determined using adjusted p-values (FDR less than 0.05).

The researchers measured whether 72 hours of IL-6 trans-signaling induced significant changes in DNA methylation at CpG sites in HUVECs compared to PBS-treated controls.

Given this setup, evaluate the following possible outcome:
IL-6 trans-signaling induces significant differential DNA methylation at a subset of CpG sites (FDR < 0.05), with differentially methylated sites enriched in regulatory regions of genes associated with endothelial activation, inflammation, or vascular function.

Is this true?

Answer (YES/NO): YES